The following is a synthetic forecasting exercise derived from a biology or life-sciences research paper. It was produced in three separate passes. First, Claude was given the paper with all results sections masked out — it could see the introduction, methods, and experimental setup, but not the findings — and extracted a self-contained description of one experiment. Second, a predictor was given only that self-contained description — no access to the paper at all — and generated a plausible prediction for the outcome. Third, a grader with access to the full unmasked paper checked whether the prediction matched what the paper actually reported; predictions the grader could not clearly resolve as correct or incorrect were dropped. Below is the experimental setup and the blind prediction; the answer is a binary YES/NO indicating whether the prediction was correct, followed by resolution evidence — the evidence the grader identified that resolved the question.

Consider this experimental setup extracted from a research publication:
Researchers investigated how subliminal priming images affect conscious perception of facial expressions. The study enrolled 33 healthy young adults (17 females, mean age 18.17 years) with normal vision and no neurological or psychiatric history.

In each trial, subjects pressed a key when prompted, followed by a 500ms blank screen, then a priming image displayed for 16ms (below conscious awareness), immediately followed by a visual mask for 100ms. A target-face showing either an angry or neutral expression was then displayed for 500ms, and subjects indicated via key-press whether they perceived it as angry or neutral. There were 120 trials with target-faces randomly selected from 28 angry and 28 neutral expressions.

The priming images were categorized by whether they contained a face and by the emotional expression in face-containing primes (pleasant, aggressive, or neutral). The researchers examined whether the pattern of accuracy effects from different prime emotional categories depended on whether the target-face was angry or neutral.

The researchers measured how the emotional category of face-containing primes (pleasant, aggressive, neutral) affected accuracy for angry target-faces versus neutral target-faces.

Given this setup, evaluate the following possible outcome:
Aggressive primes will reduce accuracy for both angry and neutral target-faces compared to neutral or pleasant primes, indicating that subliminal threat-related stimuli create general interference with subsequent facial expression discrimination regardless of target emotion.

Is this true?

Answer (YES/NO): NO